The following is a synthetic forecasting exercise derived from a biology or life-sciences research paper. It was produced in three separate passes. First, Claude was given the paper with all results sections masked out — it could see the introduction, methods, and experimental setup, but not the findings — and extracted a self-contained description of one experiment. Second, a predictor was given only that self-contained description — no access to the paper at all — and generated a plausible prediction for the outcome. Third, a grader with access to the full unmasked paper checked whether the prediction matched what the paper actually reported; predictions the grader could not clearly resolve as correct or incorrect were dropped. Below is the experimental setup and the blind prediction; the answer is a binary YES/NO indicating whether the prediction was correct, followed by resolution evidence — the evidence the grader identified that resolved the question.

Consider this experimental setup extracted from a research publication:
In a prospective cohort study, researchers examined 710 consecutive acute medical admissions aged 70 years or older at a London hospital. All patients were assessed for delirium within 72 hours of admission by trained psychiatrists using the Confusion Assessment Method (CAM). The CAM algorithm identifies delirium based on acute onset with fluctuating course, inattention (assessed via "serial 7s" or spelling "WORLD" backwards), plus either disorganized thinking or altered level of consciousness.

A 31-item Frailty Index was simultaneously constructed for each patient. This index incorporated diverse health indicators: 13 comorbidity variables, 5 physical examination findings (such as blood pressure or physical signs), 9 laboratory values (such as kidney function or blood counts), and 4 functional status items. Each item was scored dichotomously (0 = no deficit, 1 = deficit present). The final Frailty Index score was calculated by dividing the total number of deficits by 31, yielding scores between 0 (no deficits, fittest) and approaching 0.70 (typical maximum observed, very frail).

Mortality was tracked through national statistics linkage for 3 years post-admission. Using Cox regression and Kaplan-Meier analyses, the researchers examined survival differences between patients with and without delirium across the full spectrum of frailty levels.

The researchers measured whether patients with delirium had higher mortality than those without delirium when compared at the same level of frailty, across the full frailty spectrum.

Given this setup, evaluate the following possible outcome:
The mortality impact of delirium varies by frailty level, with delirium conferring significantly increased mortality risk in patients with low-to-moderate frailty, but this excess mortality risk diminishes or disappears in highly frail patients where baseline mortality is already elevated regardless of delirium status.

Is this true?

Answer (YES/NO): YES